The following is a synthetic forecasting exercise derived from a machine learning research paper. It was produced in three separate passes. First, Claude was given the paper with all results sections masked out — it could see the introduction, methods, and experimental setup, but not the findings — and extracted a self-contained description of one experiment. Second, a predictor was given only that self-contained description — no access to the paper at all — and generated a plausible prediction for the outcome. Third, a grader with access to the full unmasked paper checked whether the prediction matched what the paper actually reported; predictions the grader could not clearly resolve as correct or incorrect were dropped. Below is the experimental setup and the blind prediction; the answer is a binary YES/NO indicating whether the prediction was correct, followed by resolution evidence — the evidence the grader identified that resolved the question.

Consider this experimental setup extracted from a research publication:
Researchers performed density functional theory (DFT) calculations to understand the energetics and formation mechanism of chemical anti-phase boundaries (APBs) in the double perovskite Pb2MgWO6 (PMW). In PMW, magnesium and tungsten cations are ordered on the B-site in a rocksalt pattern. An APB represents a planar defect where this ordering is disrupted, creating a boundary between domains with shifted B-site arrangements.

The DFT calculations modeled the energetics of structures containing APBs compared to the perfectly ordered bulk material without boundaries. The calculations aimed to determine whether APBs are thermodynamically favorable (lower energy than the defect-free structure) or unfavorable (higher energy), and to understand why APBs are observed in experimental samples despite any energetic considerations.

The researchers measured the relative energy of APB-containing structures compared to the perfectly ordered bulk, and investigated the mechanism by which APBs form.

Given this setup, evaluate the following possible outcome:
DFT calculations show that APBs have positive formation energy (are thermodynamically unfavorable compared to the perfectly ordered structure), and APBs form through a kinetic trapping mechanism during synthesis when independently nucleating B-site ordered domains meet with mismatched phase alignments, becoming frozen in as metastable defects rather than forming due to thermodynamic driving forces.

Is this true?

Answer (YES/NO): YES